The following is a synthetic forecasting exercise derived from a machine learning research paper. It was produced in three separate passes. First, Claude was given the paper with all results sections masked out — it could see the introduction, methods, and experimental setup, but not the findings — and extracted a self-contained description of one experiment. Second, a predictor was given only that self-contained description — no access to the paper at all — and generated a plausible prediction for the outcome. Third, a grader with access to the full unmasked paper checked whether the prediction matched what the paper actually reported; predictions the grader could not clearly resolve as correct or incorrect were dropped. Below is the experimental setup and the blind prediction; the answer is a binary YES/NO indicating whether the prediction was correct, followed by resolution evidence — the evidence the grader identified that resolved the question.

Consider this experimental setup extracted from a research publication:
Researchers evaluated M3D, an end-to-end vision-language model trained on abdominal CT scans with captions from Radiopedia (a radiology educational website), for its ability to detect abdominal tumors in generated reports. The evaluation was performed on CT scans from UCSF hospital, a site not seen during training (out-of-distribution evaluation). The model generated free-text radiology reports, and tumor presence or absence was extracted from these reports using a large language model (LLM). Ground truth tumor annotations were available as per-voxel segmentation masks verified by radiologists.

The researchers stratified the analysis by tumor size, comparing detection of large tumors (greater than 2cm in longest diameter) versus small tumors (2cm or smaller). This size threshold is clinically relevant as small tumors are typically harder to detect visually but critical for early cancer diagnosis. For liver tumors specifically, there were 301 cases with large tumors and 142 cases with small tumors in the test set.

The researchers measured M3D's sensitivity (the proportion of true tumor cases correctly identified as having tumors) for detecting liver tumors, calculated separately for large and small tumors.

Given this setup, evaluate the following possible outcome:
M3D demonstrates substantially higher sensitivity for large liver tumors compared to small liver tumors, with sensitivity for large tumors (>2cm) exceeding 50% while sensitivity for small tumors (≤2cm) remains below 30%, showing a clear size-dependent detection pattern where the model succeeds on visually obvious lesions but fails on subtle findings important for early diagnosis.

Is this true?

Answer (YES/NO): NO